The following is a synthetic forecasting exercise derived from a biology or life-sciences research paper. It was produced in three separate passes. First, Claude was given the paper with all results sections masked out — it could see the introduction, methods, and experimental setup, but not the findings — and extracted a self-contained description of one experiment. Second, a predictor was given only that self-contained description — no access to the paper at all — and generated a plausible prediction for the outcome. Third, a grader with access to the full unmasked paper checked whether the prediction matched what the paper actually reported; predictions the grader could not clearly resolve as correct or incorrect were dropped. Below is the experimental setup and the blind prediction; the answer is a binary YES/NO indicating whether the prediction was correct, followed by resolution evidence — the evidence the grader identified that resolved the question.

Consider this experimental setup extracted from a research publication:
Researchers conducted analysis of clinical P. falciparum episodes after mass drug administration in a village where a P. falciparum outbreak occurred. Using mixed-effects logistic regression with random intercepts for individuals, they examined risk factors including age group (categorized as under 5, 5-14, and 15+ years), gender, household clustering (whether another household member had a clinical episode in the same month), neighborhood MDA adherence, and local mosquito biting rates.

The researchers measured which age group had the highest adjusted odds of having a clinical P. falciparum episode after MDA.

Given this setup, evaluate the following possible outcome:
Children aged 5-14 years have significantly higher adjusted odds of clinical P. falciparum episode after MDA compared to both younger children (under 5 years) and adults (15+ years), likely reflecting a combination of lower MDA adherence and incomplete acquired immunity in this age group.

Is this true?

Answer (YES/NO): YES